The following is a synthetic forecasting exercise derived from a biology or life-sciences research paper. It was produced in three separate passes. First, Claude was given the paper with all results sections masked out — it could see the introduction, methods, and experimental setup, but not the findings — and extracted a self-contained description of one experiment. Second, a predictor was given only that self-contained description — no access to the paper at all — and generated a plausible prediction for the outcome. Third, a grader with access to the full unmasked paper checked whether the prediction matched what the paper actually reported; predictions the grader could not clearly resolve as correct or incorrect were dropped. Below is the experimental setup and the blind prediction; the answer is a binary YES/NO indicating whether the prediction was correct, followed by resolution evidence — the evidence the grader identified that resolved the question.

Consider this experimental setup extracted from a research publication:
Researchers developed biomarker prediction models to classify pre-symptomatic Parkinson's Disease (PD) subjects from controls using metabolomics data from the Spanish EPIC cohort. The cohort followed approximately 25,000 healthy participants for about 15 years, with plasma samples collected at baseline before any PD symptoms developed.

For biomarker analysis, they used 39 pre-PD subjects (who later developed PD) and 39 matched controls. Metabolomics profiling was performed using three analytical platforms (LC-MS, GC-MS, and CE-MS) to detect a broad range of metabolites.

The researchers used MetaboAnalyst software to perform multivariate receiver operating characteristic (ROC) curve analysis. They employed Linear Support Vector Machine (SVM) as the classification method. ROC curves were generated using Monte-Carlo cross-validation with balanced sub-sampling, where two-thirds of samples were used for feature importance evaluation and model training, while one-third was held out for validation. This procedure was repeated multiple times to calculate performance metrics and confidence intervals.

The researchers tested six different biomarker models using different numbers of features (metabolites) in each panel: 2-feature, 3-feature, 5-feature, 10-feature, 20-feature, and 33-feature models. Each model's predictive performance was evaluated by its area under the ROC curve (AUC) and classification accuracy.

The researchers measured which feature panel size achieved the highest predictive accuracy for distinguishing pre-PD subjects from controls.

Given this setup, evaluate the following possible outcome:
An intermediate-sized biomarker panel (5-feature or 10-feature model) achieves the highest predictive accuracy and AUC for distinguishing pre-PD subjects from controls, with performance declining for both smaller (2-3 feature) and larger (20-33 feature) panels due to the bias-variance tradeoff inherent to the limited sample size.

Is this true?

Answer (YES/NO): NO